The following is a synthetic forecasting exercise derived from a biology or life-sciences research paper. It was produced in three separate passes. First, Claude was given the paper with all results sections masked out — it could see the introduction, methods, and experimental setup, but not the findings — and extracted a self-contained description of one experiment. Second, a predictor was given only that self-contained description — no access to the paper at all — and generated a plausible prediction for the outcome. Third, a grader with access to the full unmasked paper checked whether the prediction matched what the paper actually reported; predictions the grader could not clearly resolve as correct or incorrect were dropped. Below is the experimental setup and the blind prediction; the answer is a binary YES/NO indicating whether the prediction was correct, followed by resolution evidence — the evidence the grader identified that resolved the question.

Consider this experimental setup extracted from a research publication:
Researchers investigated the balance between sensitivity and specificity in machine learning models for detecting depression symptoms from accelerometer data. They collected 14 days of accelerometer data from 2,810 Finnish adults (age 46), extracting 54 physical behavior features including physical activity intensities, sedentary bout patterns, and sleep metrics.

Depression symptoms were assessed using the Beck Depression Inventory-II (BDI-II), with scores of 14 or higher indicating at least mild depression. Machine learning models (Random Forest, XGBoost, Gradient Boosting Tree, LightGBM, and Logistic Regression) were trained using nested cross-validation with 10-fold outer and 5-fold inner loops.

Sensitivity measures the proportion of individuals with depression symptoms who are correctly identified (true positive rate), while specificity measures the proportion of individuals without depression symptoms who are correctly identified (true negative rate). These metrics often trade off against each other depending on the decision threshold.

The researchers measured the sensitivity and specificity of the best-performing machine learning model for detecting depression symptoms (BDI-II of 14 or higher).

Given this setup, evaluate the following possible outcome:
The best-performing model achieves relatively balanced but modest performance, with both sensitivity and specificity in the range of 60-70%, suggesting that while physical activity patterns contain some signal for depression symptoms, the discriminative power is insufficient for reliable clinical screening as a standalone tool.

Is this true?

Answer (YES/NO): NO